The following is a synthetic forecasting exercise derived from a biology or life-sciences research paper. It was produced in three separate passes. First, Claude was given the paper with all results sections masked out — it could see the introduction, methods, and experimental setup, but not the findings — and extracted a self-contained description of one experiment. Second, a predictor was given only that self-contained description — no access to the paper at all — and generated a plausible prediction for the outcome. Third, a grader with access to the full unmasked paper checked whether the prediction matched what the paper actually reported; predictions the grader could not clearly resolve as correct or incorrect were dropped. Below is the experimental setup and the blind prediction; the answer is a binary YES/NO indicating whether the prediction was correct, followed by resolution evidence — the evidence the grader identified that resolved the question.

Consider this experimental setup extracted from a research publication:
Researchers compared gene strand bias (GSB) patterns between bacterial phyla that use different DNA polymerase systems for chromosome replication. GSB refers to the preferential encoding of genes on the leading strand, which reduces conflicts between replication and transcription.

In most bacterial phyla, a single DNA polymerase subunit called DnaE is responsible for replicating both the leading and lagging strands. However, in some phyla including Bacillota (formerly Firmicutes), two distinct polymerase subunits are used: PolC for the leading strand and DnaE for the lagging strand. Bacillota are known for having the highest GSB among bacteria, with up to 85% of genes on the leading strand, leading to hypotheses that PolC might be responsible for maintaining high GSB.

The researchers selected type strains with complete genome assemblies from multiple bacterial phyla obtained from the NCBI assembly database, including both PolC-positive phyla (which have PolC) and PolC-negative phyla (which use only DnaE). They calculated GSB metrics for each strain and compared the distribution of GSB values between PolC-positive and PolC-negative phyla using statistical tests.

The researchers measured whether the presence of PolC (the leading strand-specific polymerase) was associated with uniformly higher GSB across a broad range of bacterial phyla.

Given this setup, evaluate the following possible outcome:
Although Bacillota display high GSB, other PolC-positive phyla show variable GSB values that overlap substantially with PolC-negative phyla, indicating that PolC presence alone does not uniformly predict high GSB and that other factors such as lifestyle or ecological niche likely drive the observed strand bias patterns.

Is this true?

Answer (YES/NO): YES